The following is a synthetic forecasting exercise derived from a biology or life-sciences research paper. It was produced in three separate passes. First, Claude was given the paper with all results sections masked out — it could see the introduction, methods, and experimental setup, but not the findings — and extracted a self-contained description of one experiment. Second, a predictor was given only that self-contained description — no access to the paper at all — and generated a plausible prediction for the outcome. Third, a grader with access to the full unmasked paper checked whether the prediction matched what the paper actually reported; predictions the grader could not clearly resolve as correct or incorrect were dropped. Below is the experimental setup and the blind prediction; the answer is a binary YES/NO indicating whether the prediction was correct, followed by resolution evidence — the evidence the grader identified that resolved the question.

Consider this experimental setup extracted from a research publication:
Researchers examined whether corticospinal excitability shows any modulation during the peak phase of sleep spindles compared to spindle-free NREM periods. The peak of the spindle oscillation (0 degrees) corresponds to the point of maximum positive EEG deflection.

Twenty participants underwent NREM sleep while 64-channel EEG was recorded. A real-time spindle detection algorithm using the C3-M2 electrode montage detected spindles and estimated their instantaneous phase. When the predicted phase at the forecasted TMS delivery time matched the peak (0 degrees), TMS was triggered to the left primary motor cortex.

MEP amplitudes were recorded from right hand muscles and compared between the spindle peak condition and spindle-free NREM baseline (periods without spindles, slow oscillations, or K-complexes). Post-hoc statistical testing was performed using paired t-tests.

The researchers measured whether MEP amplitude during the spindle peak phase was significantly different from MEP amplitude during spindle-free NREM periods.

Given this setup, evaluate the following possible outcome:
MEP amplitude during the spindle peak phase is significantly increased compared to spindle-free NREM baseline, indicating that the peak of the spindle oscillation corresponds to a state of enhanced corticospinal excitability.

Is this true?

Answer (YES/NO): NO